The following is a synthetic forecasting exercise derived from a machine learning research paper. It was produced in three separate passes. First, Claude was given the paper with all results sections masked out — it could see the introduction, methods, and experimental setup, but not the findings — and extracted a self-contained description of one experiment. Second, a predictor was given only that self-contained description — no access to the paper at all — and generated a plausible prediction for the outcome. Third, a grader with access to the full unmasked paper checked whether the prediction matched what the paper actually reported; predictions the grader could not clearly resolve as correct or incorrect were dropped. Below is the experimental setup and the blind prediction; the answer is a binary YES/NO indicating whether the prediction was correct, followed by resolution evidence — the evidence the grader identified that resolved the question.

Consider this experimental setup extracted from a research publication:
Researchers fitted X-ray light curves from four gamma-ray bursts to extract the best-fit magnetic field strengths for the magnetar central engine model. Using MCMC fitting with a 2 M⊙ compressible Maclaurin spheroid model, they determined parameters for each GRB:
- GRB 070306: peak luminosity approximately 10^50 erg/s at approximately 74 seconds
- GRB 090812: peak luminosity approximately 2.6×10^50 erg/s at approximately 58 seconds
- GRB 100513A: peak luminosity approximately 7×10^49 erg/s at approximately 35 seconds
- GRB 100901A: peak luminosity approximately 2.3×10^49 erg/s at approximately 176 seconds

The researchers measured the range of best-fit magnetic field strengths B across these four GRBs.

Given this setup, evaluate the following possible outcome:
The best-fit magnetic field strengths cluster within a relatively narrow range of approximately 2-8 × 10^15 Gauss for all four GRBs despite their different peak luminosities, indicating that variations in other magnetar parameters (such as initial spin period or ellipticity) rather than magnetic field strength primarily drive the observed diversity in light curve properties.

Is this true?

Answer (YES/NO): NO